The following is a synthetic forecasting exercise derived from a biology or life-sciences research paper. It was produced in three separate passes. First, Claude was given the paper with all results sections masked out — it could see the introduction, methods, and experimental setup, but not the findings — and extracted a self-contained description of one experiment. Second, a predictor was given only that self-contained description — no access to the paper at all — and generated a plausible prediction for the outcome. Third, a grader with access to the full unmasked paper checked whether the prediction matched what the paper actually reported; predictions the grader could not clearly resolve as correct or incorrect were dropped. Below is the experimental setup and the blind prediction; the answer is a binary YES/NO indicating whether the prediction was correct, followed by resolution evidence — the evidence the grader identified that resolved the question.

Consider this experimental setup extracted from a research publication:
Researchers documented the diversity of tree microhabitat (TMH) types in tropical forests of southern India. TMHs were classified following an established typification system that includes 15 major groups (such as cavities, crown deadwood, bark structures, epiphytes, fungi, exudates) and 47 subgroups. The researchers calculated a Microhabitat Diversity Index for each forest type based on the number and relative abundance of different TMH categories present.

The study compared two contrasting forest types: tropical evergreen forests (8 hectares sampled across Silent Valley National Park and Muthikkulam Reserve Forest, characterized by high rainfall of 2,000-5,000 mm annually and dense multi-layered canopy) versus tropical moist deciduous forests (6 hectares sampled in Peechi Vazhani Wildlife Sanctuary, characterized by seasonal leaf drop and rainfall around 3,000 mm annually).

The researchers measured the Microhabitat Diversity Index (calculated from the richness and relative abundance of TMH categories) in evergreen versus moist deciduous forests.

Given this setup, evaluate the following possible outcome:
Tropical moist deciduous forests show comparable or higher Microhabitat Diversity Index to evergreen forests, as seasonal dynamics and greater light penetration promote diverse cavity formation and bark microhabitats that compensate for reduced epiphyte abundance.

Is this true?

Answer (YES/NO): NO